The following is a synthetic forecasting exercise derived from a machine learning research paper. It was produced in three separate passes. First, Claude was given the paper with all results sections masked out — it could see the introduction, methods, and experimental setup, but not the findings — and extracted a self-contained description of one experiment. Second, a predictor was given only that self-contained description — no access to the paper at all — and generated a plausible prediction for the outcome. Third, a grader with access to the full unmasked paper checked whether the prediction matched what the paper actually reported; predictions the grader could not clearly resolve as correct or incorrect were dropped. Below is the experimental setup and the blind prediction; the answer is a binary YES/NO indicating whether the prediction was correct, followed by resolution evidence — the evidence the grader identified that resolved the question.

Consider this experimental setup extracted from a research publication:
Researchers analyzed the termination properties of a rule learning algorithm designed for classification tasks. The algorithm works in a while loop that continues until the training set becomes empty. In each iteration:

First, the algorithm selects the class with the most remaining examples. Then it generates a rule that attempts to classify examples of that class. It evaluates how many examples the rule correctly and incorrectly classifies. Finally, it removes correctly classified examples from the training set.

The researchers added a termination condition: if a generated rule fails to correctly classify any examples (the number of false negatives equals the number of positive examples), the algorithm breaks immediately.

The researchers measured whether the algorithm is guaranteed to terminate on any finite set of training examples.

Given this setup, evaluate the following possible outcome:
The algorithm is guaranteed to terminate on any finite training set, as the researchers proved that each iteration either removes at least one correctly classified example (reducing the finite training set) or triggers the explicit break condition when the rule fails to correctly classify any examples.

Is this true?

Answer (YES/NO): YES